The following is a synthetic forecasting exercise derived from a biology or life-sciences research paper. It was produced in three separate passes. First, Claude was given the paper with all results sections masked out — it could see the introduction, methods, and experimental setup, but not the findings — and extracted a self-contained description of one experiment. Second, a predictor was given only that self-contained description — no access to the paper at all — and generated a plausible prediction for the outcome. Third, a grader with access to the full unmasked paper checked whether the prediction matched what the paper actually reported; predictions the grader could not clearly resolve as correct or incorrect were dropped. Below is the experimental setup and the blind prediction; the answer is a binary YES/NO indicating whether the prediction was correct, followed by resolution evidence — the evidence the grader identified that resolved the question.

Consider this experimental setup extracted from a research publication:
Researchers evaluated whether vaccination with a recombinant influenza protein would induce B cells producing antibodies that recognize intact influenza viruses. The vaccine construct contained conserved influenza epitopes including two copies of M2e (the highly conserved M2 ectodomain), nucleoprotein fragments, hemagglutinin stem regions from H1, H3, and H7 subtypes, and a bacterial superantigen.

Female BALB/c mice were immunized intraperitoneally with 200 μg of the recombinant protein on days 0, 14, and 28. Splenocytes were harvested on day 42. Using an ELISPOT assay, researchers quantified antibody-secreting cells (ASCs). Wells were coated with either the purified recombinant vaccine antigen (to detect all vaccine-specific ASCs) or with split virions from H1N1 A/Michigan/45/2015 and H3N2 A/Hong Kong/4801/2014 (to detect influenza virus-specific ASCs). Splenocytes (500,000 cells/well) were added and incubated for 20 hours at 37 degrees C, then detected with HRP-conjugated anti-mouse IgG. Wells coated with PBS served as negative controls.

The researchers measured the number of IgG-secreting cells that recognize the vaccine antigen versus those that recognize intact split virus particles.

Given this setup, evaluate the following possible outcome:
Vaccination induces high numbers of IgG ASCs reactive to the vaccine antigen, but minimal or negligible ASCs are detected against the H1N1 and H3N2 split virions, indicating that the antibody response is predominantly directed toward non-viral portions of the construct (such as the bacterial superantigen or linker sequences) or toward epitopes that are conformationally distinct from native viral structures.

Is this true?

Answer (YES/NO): NO